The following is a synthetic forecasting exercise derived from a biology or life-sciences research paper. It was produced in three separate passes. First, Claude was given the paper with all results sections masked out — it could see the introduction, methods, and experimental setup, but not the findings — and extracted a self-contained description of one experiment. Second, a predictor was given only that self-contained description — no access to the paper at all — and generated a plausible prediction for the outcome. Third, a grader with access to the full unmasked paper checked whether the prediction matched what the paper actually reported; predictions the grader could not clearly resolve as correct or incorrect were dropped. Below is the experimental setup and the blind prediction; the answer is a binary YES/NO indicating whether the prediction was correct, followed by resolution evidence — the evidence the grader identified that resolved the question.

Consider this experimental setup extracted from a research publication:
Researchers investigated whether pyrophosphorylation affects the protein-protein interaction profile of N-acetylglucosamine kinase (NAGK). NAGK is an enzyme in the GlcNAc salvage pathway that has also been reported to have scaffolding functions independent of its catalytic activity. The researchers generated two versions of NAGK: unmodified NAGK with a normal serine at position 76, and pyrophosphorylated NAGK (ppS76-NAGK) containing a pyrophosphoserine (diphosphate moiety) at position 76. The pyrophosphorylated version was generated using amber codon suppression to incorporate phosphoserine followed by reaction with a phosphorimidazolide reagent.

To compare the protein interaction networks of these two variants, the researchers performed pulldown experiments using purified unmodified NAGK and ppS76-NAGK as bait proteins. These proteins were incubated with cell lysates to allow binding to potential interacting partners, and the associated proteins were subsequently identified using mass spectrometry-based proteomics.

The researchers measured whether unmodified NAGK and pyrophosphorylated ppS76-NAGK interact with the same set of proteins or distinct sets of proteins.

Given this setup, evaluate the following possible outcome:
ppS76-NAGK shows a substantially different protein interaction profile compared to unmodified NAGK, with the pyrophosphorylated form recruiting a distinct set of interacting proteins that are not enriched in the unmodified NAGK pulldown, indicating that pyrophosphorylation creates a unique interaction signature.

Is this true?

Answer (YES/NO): YES